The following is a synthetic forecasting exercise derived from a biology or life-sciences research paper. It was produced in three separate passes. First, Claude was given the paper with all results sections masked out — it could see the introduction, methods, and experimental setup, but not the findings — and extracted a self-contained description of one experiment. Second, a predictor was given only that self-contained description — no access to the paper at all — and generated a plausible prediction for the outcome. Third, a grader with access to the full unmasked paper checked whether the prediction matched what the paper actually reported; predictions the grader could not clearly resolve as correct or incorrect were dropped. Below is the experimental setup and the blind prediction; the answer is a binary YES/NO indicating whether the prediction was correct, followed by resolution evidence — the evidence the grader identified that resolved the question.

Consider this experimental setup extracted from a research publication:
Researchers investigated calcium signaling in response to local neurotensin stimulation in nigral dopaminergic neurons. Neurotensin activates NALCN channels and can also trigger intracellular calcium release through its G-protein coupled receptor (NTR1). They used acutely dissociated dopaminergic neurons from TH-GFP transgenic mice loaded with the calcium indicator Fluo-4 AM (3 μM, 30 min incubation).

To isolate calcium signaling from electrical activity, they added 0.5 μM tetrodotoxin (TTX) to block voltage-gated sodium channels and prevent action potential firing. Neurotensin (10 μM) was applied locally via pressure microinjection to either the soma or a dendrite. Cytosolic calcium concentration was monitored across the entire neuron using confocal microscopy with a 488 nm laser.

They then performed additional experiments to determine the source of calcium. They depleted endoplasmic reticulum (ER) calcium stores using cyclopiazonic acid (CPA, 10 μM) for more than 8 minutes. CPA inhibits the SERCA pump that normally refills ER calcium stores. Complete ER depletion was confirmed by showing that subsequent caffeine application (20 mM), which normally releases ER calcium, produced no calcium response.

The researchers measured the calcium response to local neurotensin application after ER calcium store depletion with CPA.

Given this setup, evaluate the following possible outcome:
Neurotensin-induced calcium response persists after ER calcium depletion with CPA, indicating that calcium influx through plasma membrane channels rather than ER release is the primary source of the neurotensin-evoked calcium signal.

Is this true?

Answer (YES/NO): YES